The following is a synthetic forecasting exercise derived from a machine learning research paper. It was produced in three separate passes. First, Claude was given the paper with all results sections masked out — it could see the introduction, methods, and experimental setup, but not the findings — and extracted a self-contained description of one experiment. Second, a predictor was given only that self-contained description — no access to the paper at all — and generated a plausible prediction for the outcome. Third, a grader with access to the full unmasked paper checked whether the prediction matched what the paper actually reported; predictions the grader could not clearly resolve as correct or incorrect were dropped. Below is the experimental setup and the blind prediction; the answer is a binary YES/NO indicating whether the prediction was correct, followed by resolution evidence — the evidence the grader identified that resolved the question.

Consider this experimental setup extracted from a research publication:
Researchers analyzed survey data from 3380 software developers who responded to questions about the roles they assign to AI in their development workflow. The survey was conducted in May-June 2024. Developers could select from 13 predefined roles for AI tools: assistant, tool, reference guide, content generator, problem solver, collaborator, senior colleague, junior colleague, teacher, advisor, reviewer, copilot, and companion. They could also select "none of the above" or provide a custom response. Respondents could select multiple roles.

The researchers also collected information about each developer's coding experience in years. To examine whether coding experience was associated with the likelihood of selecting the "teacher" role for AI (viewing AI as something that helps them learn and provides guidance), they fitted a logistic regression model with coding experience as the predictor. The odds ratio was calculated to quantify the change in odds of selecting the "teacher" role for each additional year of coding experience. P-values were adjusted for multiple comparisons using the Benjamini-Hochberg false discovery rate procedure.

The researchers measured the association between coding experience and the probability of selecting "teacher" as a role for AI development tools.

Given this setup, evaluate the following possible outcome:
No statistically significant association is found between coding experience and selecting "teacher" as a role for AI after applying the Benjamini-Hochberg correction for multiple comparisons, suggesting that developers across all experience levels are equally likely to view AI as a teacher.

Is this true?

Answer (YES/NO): NO